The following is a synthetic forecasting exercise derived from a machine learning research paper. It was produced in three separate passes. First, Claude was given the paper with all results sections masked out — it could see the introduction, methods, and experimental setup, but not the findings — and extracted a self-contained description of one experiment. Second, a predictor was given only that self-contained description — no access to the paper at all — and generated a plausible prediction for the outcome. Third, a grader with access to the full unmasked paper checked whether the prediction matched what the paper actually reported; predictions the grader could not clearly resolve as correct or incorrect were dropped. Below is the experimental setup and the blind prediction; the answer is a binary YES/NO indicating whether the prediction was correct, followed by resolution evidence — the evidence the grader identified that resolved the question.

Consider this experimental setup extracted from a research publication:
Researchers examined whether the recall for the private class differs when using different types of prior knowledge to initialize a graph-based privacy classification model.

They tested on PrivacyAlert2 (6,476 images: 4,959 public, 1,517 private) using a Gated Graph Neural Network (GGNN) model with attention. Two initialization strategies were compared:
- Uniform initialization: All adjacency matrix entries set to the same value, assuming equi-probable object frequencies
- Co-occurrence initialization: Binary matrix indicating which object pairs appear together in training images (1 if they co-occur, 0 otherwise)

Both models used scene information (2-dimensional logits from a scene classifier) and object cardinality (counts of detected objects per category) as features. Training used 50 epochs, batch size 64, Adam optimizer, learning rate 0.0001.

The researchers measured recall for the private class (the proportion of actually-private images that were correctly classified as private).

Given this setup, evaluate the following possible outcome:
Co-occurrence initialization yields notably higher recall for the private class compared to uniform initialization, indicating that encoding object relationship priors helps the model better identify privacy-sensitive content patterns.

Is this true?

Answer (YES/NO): YES